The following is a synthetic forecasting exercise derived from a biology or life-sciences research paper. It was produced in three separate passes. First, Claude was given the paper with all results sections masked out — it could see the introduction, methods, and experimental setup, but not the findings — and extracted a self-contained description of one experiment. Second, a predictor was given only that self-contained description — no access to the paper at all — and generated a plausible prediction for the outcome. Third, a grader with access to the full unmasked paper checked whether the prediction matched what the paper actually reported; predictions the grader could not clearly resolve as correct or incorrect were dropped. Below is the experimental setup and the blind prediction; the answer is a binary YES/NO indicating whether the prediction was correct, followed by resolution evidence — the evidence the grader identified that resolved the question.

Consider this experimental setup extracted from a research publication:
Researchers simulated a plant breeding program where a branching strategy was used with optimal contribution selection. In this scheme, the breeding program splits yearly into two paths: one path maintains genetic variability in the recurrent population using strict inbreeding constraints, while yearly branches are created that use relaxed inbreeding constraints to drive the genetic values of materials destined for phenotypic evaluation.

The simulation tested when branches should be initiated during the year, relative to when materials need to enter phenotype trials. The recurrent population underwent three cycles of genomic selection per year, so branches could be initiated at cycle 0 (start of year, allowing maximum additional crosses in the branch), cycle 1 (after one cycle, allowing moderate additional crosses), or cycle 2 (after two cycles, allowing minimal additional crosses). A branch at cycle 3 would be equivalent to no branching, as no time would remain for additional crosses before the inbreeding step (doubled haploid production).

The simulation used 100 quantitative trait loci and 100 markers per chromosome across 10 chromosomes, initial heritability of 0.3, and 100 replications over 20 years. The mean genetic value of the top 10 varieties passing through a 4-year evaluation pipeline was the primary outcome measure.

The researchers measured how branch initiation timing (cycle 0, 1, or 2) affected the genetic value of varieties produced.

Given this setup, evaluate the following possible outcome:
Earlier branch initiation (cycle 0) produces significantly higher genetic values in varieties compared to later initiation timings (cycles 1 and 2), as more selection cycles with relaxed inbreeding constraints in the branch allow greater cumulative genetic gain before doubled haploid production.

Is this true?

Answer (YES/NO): YES